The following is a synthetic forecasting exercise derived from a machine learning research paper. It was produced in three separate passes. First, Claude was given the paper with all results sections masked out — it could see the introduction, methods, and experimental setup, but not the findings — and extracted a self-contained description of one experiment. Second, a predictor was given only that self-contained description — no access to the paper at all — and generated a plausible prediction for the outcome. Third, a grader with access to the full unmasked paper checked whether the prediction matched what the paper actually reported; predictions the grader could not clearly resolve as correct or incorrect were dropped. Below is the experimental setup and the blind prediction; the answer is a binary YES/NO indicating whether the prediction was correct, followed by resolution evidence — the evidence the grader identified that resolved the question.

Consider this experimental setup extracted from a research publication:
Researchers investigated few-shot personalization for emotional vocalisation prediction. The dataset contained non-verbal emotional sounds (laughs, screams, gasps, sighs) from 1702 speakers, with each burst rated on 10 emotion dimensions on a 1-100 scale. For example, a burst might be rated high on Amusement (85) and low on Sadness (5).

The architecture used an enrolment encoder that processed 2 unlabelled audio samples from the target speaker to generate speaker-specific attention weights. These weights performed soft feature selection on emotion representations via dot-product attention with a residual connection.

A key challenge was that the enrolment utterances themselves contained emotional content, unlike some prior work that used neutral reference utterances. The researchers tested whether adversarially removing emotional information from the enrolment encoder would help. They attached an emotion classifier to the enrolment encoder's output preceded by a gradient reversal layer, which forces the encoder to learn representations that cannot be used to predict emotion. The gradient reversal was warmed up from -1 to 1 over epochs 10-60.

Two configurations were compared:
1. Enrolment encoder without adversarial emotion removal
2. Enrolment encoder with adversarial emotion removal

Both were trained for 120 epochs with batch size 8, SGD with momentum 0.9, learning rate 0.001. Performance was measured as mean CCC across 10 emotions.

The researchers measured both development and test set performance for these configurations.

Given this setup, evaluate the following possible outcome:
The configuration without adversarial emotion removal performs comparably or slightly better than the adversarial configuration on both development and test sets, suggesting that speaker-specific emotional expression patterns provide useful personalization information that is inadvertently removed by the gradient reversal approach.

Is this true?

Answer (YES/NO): NO